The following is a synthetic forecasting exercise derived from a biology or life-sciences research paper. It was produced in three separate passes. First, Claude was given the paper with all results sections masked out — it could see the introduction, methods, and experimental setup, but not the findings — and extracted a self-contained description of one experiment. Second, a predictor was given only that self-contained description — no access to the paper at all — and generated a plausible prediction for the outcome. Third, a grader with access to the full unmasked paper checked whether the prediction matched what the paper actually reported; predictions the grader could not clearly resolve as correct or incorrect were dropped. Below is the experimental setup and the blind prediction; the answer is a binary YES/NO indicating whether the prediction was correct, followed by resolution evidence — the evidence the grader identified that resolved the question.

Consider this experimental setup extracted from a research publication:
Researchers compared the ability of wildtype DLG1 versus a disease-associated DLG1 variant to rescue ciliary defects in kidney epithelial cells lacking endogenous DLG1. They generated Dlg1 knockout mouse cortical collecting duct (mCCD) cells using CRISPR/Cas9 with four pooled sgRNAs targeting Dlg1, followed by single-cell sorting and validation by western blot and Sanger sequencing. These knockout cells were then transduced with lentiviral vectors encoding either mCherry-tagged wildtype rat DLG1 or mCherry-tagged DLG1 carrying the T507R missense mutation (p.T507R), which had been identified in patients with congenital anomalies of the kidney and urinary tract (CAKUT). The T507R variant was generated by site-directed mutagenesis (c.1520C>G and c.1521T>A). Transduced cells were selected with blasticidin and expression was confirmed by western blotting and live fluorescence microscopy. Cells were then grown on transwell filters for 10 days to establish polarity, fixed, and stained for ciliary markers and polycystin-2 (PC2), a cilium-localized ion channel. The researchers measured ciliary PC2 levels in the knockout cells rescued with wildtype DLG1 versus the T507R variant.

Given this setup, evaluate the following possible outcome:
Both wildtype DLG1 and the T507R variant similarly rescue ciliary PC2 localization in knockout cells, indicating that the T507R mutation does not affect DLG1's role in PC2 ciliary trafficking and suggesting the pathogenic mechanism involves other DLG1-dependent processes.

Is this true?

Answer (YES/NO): NO